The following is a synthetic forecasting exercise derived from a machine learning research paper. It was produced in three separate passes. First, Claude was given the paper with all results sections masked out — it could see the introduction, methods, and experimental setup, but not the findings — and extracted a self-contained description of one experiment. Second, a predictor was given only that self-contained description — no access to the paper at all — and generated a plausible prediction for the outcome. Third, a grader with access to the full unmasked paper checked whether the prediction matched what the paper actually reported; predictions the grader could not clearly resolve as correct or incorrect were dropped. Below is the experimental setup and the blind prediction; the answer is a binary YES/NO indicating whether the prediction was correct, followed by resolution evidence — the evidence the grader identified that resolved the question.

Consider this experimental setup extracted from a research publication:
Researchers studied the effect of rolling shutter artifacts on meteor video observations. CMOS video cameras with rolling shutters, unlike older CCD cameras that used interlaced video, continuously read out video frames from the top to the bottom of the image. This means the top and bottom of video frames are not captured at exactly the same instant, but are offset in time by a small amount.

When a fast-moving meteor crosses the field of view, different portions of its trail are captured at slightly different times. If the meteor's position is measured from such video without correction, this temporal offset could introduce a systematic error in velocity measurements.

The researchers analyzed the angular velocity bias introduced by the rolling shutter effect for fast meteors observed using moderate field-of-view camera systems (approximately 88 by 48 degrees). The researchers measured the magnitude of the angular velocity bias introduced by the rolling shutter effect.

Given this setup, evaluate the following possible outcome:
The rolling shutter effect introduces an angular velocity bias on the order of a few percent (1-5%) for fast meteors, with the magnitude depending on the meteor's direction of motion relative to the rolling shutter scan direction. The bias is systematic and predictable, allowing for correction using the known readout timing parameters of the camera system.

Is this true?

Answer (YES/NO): YES